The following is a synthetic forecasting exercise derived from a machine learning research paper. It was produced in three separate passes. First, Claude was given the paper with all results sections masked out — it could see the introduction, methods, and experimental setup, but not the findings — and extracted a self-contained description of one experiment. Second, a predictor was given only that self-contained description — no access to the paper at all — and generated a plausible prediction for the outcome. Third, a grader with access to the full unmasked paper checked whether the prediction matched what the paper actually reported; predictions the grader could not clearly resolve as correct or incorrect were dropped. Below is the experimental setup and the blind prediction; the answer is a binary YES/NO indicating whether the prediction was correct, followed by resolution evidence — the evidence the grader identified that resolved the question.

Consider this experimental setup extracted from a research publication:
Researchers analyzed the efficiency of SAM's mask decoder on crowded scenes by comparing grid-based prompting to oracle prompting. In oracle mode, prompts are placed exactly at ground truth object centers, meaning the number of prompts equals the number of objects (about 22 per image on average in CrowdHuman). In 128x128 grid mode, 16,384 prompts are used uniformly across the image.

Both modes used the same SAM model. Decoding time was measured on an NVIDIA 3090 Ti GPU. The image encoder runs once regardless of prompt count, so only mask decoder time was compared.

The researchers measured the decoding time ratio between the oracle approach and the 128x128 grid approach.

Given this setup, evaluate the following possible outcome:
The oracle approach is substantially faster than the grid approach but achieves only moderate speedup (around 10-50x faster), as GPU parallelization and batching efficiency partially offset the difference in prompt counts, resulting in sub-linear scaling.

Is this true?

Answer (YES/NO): NO